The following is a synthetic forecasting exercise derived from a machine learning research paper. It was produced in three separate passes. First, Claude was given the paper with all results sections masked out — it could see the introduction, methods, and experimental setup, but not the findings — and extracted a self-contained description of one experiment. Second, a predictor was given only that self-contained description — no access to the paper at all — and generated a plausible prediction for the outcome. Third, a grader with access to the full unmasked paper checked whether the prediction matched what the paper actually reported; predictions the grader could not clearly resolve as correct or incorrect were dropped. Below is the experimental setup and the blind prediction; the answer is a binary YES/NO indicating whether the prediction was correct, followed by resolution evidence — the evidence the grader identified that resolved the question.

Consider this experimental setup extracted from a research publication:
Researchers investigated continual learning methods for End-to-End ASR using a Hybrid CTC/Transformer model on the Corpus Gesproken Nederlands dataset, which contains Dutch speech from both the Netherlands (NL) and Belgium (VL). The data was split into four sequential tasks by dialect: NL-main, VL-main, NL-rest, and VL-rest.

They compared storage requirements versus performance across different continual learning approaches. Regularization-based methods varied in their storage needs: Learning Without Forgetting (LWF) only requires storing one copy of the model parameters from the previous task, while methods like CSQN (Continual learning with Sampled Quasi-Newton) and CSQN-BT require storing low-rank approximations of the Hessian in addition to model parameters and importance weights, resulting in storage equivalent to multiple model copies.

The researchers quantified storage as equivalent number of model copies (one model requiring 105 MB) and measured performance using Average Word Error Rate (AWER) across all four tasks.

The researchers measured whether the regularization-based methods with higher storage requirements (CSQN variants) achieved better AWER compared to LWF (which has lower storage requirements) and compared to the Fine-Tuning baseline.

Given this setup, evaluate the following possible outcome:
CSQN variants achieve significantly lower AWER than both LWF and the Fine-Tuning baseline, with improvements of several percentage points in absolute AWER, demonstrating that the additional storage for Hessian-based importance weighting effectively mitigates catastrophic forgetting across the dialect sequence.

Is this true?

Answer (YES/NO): NO